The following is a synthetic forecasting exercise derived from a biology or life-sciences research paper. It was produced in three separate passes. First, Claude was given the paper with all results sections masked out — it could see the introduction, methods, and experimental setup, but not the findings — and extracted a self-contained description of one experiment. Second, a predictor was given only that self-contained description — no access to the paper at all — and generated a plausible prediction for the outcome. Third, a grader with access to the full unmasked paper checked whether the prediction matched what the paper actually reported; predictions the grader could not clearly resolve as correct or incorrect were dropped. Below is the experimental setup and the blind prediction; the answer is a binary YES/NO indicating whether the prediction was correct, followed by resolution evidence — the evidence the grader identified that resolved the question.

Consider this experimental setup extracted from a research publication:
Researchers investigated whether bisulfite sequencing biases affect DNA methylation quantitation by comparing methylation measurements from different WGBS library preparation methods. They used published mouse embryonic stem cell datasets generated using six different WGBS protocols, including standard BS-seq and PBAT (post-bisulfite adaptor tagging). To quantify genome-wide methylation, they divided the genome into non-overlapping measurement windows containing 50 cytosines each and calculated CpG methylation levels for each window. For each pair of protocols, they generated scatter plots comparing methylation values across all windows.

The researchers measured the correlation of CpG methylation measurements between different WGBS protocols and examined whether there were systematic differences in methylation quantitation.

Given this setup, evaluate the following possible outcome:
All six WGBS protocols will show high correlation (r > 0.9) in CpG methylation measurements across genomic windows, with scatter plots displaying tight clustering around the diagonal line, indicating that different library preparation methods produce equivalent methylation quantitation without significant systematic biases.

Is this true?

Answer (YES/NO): NO